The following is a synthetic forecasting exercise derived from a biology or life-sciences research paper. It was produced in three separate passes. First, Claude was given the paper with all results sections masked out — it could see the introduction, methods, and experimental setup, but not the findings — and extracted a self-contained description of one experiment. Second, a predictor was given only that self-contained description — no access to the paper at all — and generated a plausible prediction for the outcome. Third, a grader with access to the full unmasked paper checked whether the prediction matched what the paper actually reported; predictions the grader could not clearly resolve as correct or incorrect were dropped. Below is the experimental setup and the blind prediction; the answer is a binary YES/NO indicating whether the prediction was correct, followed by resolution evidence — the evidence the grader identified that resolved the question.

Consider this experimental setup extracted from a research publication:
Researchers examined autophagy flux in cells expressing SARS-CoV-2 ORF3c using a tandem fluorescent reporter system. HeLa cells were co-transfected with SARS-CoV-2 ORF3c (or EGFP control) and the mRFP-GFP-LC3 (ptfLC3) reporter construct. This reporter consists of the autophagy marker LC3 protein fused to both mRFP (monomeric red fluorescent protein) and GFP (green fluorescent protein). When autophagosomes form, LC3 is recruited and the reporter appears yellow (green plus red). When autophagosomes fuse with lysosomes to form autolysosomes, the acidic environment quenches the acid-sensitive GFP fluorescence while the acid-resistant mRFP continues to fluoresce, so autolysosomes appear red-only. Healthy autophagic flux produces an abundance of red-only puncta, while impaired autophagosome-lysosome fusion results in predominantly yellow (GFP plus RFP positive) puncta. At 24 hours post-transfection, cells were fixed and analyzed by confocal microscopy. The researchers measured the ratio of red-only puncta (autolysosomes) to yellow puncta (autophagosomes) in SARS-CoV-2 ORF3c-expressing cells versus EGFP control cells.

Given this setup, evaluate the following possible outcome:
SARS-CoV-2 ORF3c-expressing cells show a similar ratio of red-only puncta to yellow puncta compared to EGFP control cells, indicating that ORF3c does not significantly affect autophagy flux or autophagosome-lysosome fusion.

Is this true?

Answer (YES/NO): NO